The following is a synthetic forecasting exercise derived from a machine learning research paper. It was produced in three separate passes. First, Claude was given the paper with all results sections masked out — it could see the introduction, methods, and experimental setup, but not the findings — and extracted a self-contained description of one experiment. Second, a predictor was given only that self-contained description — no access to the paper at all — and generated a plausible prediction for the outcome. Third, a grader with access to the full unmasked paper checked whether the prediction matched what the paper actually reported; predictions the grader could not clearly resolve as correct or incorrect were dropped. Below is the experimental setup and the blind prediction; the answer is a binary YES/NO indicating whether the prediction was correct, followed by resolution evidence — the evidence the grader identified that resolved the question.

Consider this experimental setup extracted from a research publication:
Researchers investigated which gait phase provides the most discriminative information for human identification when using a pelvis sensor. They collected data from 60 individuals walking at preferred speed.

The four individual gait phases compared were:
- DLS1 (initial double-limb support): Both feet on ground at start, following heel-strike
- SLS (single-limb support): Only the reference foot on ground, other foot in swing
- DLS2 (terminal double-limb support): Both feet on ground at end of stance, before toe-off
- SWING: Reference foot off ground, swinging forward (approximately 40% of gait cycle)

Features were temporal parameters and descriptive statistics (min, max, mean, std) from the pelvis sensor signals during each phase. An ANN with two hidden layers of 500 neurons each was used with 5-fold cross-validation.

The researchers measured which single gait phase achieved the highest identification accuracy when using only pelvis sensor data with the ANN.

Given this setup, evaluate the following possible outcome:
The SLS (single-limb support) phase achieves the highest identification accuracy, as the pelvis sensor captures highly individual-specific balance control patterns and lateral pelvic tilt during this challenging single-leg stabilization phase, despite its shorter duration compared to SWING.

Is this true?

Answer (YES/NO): NO